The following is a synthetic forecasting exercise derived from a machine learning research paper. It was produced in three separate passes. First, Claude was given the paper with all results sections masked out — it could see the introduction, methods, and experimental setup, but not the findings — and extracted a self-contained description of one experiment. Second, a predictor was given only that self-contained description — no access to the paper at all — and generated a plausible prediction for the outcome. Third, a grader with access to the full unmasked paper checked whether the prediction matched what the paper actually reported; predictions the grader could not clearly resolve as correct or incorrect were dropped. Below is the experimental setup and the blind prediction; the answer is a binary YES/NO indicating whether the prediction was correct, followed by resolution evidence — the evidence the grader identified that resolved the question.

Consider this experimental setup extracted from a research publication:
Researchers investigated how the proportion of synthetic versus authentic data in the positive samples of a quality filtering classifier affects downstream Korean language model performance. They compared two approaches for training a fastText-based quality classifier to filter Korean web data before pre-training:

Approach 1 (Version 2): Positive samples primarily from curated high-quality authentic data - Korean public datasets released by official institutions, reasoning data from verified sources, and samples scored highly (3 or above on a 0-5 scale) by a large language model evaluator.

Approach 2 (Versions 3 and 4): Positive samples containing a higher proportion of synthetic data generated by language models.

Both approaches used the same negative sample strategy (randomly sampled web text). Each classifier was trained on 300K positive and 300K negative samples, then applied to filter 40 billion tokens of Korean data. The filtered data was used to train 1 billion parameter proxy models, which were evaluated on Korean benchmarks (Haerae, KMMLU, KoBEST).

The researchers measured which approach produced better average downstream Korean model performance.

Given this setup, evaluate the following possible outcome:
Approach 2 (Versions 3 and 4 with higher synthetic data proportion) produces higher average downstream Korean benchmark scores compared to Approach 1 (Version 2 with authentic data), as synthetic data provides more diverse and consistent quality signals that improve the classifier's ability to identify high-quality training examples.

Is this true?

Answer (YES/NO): NO